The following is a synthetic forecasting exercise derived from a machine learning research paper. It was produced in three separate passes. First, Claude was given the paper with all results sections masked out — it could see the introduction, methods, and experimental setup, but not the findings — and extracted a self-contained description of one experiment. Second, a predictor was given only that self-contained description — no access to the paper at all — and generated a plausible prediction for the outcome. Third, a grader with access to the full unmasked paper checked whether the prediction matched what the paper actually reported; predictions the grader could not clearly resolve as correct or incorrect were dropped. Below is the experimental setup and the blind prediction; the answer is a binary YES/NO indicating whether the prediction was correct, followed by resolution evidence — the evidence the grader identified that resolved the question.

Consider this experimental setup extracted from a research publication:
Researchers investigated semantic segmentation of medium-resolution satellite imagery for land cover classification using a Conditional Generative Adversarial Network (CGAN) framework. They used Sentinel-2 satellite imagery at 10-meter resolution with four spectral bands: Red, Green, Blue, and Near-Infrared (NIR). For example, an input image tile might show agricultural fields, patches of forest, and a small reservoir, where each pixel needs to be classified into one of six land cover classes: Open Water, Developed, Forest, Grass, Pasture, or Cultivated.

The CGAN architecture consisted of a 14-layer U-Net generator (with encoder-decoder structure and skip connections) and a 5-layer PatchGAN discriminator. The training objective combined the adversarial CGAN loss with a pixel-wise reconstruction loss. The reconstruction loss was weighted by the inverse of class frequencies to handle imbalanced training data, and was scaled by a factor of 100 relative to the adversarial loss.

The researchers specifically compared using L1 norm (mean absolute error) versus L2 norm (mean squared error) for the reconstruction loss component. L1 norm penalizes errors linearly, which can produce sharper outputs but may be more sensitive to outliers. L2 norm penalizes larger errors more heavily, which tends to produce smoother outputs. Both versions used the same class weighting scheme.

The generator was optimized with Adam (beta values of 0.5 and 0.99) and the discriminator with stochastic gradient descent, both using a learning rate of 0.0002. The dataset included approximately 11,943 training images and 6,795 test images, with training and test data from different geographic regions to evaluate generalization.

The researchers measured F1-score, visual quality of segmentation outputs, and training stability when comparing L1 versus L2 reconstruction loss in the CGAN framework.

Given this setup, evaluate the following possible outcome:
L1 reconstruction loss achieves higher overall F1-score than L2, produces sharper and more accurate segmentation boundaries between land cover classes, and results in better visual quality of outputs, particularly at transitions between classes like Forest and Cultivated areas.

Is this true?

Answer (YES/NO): NO